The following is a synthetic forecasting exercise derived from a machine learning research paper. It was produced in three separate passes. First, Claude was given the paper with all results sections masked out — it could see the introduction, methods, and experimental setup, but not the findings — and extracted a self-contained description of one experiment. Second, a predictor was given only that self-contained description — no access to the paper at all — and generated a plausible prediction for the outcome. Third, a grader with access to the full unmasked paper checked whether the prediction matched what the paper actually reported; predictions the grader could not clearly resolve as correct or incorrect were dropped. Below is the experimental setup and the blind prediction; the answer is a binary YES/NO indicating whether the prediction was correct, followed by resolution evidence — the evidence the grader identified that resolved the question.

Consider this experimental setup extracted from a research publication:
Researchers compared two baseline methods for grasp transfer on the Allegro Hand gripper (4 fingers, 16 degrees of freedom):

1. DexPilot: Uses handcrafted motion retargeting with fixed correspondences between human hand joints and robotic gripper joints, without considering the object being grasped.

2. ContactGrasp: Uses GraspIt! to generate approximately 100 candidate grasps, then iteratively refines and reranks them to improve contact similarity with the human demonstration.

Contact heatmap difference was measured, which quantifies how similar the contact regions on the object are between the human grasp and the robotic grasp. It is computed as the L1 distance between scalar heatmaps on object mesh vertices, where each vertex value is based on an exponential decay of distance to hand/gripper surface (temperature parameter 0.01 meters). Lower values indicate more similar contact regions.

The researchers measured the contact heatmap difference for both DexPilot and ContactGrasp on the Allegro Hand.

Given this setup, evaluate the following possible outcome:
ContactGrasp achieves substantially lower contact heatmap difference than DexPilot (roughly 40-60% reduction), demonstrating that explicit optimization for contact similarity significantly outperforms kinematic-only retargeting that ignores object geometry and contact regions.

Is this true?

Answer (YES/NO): NO